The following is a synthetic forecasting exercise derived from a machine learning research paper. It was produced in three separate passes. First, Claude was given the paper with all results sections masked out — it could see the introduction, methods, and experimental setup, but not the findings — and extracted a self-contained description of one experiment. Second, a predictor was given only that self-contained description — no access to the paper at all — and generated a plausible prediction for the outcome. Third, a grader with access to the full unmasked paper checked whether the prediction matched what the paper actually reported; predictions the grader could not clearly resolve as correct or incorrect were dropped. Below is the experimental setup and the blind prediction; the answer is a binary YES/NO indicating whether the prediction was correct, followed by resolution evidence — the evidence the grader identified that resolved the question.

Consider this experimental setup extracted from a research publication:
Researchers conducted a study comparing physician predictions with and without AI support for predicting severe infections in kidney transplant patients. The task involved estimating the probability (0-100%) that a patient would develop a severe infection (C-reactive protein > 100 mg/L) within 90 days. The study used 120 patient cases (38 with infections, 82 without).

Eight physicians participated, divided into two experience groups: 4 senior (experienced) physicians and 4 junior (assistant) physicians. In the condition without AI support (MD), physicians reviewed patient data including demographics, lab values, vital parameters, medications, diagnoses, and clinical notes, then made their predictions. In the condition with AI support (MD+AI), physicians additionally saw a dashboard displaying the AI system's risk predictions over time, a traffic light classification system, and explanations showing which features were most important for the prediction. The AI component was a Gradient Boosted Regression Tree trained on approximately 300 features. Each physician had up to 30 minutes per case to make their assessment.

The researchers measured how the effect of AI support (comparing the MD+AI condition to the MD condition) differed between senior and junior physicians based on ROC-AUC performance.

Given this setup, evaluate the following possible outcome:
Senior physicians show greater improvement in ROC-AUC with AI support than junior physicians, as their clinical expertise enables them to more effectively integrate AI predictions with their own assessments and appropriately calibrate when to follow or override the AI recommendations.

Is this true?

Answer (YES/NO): NO